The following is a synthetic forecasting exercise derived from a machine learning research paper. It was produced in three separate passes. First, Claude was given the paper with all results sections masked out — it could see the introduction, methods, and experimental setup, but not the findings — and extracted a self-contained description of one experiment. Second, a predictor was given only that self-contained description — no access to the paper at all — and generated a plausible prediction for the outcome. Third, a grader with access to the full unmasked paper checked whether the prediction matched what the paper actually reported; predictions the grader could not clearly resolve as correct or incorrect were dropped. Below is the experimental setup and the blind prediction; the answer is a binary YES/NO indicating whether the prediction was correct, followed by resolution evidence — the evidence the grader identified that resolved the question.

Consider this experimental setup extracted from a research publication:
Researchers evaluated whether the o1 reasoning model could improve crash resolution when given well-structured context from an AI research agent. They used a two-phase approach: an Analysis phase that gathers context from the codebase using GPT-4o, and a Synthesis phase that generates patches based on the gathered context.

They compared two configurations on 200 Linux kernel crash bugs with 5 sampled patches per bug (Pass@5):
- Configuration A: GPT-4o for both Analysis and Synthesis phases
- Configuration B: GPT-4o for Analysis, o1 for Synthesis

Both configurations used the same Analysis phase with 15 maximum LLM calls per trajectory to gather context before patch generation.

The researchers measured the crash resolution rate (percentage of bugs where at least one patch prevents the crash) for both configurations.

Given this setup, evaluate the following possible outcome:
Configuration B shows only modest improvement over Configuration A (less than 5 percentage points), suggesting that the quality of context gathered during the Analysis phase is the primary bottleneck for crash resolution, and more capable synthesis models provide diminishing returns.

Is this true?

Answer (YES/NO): NO